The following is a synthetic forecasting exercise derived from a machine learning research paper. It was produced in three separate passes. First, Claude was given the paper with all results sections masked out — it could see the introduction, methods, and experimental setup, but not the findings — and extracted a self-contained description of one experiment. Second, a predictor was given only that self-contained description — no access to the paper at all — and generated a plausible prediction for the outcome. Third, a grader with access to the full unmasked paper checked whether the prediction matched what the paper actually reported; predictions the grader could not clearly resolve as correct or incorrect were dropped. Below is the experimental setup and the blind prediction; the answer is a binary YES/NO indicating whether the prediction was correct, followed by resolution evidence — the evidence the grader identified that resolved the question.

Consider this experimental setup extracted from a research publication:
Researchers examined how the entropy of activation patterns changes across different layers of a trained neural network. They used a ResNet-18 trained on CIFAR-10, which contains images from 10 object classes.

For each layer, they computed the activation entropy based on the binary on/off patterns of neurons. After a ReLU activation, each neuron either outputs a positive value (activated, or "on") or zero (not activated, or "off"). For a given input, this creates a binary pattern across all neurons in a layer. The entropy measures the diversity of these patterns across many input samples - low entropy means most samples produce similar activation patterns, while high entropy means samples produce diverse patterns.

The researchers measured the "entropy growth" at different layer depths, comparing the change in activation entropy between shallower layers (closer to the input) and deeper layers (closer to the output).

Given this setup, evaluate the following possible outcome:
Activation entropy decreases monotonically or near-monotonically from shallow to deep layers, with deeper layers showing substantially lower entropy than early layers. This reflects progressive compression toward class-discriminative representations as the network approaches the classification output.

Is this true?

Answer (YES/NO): NO